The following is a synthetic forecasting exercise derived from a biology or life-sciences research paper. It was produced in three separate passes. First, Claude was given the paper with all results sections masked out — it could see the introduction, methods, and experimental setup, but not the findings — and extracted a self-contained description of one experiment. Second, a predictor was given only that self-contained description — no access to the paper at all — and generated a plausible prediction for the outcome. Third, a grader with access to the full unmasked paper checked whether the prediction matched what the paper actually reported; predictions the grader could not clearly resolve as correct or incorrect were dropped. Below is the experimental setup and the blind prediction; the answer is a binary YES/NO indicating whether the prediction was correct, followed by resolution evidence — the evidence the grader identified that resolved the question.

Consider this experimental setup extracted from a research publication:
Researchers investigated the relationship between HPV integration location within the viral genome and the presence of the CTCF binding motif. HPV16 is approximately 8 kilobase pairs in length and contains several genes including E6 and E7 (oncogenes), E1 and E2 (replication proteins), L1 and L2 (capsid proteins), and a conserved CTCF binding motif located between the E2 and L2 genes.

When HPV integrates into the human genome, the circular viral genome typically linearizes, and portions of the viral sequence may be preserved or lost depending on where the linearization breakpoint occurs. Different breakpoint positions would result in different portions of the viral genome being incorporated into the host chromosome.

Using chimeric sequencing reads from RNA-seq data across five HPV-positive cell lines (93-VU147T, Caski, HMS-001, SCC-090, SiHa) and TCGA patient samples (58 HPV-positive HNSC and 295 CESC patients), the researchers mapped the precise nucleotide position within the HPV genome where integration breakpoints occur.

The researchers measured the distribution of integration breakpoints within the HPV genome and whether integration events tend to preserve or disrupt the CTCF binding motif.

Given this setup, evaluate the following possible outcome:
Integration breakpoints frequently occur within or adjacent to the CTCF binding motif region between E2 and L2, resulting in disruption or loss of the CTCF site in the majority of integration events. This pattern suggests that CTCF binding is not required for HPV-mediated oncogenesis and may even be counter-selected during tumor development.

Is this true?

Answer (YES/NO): NO